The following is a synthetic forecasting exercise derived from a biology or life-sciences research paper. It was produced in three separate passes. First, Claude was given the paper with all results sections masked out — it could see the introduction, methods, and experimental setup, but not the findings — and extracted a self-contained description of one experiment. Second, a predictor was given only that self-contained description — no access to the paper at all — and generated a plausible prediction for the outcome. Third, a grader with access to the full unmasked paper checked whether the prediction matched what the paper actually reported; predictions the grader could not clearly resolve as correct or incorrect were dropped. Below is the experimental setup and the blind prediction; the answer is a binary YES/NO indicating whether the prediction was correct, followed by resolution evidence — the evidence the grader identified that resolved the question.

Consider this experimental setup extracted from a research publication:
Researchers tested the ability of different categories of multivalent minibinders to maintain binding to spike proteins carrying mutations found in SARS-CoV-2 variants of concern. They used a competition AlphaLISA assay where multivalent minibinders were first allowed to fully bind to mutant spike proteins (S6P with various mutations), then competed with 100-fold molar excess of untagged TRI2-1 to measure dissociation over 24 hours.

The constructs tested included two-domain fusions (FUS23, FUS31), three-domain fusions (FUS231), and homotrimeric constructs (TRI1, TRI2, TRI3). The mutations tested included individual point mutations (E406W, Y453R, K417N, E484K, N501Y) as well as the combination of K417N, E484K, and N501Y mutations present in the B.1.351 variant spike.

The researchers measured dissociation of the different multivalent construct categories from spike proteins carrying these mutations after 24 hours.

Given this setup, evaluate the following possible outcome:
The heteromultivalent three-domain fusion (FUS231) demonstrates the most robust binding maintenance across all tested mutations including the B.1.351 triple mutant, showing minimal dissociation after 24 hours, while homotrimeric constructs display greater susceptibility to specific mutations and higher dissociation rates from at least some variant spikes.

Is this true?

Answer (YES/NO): NO